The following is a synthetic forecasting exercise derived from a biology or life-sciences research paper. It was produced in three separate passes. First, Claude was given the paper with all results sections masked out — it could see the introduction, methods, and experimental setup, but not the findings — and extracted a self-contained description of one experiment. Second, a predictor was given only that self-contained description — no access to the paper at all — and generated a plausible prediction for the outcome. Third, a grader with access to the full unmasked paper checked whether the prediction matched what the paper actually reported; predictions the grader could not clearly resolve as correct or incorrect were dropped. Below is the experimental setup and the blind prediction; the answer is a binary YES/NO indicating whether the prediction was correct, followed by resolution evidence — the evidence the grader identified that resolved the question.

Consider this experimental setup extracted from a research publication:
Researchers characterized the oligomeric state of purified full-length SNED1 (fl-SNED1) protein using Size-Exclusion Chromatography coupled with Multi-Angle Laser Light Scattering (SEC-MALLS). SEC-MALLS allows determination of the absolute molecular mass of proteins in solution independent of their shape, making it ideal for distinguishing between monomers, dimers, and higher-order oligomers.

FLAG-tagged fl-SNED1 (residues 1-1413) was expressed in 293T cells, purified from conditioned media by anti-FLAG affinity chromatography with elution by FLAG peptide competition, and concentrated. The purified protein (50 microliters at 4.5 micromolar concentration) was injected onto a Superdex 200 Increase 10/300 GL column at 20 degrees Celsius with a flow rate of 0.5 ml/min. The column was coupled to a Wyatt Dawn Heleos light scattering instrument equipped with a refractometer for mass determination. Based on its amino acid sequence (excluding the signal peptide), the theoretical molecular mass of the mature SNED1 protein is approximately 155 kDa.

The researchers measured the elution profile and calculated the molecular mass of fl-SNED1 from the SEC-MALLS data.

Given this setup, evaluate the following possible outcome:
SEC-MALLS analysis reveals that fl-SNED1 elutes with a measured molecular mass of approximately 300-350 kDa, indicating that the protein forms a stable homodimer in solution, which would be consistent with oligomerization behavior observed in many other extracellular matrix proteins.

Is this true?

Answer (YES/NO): YES